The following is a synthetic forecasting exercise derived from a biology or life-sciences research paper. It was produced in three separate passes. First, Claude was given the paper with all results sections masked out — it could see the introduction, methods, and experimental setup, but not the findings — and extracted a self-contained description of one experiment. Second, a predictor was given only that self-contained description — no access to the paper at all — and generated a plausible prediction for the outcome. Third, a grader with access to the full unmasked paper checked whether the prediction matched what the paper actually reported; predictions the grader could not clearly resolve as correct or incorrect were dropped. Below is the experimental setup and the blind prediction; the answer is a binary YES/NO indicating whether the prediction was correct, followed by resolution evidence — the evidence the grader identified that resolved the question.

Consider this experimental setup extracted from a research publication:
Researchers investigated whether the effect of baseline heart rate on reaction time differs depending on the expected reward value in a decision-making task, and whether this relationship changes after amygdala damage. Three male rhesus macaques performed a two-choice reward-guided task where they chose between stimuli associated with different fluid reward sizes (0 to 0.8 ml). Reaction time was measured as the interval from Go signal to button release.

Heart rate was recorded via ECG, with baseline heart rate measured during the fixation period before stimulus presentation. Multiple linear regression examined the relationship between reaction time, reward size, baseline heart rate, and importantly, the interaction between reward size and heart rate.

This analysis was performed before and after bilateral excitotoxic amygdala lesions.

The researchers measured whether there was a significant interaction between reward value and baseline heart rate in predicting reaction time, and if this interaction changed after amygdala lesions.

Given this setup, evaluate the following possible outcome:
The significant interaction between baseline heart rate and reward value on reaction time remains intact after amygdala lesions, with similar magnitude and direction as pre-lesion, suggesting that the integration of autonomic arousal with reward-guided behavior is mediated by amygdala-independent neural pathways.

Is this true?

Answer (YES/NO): NO